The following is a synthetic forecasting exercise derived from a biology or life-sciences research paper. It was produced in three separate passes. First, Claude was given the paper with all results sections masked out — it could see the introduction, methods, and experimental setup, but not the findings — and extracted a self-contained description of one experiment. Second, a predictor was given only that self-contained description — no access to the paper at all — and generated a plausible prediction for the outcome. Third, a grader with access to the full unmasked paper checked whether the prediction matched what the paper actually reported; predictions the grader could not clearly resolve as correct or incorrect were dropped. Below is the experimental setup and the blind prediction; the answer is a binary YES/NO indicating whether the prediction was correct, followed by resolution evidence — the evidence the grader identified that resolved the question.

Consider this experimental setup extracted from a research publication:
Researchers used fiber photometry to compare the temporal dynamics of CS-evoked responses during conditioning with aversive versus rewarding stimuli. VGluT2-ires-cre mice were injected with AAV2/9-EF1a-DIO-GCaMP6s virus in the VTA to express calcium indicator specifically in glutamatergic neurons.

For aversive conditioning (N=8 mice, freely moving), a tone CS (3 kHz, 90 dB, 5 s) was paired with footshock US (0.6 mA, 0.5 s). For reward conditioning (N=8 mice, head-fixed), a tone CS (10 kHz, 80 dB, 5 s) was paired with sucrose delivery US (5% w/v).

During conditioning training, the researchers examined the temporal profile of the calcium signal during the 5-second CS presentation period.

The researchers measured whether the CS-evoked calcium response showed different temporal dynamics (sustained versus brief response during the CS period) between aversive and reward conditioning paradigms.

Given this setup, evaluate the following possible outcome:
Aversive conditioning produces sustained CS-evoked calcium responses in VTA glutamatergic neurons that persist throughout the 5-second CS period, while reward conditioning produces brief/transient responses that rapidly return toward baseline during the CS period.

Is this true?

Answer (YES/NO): NO